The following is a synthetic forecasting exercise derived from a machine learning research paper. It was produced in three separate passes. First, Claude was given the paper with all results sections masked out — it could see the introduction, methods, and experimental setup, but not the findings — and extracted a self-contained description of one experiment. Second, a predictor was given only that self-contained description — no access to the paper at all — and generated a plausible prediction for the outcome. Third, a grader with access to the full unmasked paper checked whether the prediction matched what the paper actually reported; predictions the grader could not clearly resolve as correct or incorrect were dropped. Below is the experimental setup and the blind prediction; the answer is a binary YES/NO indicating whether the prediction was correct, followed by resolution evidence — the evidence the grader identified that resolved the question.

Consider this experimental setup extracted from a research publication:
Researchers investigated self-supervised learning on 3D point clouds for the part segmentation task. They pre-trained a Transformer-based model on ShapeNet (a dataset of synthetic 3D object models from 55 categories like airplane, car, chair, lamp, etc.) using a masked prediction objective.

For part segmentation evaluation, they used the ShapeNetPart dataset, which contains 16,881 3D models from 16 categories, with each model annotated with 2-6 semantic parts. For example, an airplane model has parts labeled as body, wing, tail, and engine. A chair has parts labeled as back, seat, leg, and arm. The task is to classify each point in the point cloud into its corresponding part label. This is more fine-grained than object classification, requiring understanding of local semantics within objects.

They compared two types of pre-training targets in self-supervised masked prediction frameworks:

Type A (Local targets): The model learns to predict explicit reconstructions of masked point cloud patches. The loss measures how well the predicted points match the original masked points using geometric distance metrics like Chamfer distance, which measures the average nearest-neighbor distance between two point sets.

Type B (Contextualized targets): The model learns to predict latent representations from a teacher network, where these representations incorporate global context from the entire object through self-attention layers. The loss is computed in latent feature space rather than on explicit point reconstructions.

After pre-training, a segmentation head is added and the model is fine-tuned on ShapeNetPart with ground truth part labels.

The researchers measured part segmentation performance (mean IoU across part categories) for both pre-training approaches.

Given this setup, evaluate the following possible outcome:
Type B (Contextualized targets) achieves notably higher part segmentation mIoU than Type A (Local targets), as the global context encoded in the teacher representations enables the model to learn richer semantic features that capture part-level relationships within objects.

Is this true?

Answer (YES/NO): NO